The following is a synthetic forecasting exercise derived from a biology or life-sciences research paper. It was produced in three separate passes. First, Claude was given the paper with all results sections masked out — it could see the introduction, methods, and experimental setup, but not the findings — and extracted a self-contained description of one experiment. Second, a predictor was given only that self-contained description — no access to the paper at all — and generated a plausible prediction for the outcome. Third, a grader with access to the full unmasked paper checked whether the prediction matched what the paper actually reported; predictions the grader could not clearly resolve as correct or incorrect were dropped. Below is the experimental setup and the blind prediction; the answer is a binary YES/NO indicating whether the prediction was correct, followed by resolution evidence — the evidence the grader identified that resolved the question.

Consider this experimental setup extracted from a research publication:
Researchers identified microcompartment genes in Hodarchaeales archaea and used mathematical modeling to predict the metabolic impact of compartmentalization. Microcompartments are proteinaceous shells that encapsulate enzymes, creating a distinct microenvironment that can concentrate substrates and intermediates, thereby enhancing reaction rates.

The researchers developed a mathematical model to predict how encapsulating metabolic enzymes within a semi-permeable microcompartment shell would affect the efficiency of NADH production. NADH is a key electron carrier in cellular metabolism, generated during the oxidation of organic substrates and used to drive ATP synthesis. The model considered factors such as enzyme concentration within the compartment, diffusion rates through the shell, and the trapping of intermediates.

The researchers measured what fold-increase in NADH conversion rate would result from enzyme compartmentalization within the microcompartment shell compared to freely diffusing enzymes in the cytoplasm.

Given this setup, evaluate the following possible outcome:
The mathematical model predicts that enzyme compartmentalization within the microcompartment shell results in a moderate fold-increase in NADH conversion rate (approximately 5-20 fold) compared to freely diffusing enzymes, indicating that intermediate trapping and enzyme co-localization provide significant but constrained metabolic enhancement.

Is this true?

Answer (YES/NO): NO